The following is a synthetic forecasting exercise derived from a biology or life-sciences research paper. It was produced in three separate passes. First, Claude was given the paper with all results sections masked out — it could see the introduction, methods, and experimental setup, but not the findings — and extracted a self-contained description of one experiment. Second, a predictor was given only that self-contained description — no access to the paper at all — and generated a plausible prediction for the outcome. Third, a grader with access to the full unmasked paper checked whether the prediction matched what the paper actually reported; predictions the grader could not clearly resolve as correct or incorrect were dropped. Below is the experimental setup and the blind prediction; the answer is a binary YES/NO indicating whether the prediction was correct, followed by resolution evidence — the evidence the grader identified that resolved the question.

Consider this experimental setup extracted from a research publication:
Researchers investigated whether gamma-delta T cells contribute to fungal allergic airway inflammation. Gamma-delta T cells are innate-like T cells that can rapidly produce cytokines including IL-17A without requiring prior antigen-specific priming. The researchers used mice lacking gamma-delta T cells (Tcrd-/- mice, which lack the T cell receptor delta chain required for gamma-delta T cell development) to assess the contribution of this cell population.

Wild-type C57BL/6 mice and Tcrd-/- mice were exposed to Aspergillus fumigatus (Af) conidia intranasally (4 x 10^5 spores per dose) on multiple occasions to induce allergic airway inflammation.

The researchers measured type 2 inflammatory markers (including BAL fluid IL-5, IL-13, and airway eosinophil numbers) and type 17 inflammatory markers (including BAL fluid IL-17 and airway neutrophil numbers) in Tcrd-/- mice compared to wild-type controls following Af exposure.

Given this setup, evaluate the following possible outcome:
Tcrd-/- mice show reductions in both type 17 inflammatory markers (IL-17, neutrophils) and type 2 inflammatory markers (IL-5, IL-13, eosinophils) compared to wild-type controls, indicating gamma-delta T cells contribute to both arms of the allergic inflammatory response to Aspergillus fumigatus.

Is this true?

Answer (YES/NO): NO